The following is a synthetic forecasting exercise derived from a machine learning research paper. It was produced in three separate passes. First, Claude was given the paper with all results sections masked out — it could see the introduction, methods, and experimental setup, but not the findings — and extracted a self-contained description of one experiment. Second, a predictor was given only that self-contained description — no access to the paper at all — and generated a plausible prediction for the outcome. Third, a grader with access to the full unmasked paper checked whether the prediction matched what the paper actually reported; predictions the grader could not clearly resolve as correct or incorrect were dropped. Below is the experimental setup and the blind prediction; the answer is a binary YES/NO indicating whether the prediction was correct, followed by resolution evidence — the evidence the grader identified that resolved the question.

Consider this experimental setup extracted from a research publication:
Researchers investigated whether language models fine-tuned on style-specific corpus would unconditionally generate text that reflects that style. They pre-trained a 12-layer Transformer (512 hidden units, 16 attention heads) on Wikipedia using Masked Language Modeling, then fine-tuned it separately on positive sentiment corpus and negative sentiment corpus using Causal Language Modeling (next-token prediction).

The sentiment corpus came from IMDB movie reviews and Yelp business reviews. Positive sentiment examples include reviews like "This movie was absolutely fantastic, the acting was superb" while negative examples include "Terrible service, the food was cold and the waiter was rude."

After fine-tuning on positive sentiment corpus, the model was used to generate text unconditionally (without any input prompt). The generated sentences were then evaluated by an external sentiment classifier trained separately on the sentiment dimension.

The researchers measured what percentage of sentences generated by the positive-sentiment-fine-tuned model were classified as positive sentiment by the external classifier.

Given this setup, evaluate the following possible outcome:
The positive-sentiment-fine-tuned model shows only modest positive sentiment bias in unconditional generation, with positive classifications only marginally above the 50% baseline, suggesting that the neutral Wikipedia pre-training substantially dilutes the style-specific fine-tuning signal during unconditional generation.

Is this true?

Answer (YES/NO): NO